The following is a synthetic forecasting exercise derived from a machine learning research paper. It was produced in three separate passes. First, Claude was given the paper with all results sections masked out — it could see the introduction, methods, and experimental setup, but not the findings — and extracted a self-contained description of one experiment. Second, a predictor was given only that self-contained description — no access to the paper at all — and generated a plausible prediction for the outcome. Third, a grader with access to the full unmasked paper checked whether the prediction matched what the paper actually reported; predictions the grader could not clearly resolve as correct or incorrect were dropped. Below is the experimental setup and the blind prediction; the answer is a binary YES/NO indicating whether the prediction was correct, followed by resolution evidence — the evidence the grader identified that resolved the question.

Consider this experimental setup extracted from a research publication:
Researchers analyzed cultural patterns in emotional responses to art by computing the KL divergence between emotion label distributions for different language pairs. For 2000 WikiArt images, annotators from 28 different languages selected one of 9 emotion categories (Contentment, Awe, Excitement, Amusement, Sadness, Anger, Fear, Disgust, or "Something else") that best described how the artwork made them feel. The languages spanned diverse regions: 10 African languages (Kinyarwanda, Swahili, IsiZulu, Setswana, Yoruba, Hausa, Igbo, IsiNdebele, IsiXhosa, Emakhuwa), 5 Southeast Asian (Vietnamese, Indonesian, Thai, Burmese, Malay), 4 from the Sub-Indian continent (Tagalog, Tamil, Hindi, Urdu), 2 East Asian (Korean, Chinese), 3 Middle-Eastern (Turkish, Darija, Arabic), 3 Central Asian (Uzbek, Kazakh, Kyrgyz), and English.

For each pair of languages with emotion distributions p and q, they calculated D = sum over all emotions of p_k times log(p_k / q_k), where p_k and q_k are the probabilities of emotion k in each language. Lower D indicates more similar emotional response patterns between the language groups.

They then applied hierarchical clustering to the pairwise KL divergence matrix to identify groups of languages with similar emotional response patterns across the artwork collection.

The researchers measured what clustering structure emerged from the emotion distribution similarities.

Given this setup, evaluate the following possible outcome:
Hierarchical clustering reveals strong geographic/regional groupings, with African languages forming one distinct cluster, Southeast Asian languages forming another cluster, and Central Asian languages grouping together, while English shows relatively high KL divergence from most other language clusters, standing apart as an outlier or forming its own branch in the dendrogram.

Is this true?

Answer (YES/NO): NO